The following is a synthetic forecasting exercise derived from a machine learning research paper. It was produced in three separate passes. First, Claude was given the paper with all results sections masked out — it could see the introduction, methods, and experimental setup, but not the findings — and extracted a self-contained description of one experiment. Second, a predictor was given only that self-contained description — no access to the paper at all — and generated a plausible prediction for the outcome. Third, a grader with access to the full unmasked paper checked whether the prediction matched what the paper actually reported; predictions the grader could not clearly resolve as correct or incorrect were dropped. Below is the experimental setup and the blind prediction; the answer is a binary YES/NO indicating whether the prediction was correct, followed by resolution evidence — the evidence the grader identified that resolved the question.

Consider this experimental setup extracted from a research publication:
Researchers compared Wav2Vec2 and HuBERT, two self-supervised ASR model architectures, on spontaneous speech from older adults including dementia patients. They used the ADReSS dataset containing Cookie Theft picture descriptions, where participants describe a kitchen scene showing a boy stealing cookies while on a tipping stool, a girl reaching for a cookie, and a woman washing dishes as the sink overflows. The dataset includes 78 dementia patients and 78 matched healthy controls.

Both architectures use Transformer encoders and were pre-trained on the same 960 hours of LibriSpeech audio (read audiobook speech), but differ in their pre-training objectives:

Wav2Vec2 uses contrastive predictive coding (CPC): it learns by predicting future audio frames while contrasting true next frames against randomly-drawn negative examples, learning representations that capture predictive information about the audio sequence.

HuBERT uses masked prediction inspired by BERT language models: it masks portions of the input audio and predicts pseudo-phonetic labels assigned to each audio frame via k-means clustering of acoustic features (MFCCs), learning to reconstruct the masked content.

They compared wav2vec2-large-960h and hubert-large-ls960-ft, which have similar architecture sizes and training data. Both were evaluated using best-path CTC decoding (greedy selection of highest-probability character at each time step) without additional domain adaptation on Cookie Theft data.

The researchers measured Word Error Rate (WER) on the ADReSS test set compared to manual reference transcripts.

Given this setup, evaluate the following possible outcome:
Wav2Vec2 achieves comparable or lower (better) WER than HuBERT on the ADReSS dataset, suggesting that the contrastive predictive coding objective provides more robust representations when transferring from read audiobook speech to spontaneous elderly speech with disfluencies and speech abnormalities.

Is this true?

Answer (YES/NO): NO